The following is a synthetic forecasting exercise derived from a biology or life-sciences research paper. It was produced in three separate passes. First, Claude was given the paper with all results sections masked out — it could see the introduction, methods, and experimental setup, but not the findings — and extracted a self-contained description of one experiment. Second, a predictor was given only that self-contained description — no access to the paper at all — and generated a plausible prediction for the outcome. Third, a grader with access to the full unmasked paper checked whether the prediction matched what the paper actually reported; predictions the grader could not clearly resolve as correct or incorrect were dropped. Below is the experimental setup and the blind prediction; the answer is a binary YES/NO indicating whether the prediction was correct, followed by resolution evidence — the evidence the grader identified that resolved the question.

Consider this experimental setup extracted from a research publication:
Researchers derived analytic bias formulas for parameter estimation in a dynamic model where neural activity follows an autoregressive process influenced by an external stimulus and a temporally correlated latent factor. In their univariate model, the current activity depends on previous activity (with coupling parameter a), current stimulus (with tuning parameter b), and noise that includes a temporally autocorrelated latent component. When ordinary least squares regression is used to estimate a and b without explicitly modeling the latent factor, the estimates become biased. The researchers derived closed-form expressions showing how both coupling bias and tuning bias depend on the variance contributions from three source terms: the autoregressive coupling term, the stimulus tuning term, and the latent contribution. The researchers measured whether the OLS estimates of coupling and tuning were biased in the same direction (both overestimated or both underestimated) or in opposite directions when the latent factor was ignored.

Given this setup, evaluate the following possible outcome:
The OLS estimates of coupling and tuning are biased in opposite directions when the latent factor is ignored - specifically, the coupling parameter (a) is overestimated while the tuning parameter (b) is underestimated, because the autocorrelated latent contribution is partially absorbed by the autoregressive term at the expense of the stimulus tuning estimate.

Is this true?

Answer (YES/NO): YES